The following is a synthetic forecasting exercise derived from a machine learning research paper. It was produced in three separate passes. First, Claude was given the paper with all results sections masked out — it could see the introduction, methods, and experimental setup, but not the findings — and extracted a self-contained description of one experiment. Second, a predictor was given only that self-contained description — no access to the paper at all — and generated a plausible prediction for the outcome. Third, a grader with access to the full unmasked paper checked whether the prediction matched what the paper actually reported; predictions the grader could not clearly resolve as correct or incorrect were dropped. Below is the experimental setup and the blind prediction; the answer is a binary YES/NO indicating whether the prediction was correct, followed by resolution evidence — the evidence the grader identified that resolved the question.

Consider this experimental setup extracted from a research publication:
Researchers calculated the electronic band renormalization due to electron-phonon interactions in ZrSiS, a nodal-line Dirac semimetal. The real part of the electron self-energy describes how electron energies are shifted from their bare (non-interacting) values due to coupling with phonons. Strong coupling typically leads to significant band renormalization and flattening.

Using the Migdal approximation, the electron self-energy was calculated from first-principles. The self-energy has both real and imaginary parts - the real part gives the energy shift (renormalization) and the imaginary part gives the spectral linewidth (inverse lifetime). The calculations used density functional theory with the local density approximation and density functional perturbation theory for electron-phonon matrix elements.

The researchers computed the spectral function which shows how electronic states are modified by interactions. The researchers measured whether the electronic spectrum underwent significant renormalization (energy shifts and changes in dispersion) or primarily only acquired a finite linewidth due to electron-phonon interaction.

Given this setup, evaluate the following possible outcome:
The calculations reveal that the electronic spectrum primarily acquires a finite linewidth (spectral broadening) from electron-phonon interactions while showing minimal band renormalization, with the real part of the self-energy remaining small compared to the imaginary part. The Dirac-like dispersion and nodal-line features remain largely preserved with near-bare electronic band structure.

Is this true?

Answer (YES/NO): YES